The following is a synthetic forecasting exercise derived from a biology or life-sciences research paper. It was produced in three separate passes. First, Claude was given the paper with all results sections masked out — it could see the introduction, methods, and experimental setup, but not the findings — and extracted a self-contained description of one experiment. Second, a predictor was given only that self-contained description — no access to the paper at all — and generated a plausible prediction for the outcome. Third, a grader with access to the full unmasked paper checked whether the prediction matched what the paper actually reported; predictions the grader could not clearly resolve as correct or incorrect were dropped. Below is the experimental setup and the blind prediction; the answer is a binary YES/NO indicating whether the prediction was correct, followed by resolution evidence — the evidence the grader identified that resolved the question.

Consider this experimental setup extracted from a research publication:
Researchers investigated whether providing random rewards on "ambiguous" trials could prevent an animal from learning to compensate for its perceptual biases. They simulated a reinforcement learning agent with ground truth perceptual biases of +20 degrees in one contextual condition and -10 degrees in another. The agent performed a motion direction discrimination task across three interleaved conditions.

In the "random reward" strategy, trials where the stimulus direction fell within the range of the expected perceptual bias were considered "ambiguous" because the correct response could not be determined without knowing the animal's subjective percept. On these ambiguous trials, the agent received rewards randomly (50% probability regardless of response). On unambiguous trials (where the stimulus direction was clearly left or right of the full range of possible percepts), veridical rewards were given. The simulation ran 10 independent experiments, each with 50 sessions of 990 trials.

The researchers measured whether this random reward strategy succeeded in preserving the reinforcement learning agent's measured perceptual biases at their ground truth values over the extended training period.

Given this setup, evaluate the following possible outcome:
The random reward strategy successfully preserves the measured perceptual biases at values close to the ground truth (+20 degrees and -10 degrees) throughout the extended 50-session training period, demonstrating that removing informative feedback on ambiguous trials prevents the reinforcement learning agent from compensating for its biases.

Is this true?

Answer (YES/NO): NO